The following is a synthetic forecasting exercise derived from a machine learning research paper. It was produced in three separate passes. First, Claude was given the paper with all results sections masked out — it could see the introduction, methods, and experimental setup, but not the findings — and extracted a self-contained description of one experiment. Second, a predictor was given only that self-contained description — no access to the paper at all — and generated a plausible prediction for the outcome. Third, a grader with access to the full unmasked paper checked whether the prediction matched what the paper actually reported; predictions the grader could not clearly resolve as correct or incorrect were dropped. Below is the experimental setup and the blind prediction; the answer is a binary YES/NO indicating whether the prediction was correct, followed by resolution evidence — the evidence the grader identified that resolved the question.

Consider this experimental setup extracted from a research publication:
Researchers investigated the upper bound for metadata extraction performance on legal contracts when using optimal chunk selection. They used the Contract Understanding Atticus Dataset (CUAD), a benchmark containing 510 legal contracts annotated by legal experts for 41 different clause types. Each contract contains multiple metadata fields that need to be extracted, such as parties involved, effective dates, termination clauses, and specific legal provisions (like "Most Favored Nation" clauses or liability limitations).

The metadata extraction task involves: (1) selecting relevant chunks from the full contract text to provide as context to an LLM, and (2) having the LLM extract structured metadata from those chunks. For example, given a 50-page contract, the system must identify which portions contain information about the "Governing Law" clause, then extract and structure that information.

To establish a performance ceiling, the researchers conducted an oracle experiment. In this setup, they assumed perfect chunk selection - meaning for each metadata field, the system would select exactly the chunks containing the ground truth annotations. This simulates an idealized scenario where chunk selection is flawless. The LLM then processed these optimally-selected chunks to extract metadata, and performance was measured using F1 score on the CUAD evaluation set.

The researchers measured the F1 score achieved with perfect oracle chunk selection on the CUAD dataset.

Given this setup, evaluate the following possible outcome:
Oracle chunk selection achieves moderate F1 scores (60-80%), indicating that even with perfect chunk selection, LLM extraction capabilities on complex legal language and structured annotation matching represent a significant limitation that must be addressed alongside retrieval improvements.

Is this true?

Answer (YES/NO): NO